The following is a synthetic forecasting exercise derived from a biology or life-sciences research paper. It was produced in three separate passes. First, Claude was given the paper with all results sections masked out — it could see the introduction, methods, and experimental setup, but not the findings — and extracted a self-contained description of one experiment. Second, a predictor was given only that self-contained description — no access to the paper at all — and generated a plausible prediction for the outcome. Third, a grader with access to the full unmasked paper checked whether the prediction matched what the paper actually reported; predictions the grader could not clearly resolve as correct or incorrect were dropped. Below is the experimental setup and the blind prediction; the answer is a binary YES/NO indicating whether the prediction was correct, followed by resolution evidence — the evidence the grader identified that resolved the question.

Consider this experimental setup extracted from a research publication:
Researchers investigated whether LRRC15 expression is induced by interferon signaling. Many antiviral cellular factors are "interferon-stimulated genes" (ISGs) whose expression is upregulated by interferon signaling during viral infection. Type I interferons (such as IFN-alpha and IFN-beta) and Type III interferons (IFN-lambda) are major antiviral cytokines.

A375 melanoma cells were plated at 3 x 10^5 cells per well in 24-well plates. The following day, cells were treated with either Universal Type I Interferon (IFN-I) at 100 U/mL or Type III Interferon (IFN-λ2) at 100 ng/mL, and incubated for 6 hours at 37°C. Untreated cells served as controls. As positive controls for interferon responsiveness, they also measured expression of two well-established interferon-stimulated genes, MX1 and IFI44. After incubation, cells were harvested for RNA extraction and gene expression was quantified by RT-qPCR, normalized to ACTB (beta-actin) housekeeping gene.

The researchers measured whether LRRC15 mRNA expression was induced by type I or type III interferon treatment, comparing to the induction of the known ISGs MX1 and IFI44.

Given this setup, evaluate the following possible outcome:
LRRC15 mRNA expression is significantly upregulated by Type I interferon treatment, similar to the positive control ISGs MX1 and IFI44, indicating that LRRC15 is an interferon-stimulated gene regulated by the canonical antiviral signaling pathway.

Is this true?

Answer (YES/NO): NO